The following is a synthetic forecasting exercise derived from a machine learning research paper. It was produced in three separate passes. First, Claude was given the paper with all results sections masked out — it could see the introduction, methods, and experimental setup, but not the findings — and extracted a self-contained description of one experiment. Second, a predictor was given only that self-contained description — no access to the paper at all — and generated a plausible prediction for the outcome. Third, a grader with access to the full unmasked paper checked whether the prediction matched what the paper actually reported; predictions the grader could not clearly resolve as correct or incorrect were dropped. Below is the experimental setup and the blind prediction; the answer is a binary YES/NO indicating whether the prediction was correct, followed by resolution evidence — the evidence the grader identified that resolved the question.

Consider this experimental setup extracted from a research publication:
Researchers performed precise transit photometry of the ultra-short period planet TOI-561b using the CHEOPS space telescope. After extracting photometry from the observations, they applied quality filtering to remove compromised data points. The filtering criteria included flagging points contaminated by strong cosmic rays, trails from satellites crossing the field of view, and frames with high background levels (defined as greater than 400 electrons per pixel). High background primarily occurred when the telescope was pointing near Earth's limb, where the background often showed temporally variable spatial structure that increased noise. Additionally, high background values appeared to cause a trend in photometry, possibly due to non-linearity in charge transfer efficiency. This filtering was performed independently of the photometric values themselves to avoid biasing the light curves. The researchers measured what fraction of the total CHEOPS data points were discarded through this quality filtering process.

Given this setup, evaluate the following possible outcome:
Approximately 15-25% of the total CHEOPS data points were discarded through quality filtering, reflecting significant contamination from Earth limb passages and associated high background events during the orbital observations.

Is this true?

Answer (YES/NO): NO